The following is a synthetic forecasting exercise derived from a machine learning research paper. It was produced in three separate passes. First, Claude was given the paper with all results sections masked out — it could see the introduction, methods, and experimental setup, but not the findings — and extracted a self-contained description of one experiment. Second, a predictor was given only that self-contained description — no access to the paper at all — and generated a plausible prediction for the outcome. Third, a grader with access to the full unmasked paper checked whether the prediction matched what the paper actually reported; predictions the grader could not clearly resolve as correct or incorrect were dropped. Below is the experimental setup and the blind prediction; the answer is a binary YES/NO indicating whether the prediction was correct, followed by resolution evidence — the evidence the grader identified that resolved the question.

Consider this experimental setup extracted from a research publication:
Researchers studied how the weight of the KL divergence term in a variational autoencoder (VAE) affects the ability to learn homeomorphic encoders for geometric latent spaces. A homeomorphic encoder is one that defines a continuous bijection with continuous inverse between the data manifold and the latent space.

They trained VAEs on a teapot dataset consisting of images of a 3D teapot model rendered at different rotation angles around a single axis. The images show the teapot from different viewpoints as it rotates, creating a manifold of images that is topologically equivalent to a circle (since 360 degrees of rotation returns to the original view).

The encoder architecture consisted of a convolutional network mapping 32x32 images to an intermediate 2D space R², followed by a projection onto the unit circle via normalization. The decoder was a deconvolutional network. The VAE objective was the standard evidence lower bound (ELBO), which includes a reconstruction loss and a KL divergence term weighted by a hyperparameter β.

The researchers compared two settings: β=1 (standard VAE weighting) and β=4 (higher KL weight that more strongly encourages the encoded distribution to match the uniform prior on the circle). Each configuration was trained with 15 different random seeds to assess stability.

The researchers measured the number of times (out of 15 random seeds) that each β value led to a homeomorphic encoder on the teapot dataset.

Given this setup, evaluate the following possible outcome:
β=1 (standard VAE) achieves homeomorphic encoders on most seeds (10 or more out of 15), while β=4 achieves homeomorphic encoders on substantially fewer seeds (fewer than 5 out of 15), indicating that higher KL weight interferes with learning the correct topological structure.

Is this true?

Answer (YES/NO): NO